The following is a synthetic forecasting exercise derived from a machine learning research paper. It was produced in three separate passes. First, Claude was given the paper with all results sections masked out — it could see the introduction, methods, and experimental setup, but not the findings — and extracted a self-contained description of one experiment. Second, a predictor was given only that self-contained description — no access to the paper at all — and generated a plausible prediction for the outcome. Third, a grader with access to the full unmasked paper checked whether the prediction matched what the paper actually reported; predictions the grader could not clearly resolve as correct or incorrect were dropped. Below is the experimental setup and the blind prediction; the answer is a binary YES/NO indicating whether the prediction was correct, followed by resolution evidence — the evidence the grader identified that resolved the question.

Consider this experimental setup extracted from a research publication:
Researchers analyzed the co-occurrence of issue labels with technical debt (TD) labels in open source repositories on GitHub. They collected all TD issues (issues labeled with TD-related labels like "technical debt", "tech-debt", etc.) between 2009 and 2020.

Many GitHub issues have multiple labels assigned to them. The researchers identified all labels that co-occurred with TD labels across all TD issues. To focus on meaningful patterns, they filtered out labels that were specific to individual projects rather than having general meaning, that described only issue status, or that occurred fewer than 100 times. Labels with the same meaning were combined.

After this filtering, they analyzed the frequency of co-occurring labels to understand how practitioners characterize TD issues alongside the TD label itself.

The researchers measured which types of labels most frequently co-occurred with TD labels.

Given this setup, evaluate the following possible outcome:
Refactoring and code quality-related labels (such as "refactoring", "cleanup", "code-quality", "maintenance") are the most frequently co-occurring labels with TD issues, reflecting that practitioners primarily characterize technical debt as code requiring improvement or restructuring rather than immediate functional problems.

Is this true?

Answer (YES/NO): NO